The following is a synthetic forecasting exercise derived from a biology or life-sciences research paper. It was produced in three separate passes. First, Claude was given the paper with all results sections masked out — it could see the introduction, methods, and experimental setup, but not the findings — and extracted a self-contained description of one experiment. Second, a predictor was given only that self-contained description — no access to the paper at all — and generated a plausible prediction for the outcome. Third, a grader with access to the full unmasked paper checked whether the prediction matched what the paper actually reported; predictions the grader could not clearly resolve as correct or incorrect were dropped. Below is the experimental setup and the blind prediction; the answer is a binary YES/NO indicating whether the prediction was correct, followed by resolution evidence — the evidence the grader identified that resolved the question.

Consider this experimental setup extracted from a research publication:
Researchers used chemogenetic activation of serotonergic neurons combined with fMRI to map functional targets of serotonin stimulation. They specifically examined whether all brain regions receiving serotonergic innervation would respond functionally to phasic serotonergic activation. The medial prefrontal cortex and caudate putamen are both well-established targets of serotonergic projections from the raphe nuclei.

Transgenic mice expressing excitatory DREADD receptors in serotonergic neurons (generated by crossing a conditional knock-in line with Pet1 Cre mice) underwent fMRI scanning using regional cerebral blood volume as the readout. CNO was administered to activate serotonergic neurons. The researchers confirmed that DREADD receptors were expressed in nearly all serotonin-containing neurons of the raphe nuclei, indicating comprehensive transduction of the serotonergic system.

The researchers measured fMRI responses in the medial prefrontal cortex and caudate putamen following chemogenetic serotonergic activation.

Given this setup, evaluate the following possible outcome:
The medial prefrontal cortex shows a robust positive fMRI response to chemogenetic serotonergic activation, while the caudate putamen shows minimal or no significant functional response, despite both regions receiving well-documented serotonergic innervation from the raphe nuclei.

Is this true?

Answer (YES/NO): NO